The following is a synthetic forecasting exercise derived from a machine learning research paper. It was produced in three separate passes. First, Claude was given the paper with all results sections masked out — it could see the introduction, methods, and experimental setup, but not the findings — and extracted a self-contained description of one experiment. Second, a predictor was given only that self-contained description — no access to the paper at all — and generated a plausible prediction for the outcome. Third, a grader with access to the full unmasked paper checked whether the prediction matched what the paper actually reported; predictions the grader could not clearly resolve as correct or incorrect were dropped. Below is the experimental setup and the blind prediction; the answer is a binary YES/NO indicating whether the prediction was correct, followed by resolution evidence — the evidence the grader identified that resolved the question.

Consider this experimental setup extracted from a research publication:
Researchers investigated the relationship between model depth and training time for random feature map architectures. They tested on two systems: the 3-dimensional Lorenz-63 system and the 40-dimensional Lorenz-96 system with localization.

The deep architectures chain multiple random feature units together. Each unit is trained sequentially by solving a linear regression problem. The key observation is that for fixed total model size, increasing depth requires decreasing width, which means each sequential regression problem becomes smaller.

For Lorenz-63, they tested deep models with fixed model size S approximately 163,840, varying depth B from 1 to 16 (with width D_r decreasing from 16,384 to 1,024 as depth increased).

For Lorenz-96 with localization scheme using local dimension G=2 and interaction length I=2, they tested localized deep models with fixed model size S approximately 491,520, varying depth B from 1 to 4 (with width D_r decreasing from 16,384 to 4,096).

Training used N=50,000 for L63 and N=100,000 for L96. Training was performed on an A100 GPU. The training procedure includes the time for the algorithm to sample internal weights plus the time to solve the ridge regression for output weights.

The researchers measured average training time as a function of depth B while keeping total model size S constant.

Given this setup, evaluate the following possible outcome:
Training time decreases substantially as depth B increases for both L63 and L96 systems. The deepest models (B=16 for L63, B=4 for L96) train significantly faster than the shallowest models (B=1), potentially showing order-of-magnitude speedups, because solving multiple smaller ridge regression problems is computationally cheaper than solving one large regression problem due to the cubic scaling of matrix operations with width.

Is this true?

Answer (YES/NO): YES